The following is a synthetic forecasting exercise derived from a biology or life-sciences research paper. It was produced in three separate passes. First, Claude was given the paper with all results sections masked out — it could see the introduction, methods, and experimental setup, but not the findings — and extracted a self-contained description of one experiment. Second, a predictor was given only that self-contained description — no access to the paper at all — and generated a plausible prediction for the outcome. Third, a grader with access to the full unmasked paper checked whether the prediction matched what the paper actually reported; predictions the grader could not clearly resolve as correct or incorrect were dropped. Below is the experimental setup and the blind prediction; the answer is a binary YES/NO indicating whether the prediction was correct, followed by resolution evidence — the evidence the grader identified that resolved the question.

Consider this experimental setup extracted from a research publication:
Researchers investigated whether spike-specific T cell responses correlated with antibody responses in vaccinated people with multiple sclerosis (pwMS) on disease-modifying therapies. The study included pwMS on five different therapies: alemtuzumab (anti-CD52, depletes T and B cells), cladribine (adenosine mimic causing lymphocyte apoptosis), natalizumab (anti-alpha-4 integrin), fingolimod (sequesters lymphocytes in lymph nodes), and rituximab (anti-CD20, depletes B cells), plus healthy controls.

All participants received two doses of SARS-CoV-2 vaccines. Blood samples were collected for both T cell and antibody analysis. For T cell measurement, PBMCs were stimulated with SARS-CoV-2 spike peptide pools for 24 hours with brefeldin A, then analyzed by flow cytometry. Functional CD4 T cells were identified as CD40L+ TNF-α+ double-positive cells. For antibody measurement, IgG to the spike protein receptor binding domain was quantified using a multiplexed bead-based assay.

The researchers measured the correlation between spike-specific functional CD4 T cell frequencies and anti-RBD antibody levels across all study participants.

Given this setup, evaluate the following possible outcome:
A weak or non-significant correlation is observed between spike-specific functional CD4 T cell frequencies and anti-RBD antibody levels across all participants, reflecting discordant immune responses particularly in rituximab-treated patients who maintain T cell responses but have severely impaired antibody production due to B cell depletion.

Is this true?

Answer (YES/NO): YES